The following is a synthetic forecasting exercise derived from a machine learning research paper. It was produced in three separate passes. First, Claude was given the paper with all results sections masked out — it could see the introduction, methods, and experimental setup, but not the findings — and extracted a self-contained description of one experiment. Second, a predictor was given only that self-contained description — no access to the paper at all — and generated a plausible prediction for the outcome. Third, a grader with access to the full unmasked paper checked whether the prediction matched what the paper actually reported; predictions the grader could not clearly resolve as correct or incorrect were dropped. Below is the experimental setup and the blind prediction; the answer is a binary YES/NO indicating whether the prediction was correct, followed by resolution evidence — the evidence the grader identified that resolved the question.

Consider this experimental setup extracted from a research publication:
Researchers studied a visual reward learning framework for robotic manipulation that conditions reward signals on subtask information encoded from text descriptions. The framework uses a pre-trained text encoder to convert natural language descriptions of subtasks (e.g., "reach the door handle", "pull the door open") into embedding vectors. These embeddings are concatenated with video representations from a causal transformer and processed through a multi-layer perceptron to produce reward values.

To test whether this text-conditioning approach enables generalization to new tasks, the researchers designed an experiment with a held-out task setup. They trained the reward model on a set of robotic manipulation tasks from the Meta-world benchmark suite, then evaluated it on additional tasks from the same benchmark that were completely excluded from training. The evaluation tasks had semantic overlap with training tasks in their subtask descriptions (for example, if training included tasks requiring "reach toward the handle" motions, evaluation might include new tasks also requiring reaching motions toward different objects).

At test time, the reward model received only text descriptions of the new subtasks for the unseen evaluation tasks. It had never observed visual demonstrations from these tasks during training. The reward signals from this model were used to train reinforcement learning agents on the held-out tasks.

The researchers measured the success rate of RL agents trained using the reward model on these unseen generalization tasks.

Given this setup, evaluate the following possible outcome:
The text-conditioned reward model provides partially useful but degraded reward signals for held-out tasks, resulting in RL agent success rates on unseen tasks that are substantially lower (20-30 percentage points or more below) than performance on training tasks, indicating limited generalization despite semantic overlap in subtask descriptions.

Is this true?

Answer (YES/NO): NO